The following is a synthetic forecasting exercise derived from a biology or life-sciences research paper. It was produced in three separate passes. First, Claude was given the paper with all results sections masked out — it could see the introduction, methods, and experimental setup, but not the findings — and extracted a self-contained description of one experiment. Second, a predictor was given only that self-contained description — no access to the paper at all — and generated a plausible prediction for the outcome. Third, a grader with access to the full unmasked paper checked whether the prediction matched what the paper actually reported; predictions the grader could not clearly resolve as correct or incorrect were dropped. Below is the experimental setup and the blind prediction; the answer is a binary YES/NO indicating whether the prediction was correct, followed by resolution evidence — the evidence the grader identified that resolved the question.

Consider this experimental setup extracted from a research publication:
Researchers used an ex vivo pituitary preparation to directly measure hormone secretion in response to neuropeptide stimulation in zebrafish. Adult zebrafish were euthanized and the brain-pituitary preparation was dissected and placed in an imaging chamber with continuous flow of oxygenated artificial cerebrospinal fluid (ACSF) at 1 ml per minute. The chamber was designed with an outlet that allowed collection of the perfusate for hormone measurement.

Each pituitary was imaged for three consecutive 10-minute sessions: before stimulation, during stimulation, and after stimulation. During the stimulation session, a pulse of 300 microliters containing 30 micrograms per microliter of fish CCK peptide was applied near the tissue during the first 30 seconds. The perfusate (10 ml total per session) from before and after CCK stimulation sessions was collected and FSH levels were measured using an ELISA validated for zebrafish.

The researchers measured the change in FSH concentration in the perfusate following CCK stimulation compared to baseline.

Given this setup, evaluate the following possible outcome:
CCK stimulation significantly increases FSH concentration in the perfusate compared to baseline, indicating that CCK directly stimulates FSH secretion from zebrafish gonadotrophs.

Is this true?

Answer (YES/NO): YES